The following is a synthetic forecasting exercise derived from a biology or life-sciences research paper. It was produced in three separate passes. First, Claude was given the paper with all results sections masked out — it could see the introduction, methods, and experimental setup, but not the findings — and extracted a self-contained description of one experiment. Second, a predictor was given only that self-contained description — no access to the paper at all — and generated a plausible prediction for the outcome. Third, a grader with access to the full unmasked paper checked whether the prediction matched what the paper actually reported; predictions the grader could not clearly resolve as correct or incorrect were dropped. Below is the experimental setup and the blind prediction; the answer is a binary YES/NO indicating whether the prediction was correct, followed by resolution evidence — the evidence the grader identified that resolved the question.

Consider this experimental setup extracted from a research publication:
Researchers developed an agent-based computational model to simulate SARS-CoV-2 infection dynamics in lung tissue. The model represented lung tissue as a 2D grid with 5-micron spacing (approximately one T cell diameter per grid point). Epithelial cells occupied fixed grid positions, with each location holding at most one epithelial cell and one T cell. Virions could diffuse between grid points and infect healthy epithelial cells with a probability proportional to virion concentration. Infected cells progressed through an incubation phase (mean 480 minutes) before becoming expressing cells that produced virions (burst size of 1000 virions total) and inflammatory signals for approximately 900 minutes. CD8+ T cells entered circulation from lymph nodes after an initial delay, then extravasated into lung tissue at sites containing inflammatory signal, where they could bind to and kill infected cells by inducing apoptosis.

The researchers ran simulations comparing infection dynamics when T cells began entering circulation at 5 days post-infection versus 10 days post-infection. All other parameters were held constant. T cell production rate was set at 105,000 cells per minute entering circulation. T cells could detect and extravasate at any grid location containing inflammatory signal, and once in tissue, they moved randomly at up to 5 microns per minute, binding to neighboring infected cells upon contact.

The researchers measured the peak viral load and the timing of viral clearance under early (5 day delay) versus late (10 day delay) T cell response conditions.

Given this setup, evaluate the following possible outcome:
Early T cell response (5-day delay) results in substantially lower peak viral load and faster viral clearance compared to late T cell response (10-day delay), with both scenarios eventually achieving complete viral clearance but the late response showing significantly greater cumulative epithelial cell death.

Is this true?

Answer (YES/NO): NO